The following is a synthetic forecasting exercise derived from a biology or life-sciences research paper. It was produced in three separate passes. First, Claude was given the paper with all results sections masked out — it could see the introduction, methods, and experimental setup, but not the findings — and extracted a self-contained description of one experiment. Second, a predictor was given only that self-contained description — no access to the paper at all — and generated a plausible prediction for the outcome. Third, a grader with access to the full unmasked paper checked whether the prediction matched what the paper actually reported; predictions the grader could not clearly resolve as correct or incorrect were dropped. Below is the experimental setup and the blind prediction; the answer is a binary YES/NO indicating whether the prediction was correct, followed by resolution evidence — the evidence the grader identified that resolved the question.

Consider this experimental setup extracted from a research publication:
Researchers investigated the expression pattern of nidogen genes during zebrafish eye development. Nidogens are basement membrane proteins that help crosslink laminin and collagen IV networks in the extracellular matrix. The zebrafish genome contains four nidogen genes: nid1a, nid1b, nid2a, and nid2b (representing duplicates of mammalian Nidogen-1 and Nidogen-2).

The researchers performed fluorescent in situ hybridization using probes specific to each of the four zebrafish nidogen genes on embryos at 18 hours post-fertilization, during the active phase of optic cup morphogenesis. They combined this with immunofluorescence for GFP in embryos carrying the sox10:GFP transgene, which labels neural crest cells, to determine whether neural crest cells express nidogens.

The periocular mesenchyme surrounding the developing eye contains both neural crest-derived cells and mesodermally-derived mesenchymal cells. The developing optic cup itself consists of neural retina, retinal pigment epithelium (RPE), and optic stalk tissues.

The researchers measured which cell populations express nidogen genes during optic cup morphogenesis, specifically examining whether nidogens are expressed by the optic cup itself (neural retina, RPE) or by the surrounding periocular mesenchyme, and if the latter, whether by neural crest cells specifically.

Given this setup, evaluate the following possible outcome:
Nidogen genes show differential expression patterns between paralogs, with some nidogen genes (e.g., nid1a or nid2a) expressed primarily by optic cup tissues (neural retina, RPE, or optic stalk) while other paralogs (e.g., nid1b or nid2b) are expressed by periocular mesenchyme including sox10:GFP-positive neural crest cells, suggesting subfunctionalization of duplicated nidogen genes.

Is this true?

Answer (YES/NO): NO